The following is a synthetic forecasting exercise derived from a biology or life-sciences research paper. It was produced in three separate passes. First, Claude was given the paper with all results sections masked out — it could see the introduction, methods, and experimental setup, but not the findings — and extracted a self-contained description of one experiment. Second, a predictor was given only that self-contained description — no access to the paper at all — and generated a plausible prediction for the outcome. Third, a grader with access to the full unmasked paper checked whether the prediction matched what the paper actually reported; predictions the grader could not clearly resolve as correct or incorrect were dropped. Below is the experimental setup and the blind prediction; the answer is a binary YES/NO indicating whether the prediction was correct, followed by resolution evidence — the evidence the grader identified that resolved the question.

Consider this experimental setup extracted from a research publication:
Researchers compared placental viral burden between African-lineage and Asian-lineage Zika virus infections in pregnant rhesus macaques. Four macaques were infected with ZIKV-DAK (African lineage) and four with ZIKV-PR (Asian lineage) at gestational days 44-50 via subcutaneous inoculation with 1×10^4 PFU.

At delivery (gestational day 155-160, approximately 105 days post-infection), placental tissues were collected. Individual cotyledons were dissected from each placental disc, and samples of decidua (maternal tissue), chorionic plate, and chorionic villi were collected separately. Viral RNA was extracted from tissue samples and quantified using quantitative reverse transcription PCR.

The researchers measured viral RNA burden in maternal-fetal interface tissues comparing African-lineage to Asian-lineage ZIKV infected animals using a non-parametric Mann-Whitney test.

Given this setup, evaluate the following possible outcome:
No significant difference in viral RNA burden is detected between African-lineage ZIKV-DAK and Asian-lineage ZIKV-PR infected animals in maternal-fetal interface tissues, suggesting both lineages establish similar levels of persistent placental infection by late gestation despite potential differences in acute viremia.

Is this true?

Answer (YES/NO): NO